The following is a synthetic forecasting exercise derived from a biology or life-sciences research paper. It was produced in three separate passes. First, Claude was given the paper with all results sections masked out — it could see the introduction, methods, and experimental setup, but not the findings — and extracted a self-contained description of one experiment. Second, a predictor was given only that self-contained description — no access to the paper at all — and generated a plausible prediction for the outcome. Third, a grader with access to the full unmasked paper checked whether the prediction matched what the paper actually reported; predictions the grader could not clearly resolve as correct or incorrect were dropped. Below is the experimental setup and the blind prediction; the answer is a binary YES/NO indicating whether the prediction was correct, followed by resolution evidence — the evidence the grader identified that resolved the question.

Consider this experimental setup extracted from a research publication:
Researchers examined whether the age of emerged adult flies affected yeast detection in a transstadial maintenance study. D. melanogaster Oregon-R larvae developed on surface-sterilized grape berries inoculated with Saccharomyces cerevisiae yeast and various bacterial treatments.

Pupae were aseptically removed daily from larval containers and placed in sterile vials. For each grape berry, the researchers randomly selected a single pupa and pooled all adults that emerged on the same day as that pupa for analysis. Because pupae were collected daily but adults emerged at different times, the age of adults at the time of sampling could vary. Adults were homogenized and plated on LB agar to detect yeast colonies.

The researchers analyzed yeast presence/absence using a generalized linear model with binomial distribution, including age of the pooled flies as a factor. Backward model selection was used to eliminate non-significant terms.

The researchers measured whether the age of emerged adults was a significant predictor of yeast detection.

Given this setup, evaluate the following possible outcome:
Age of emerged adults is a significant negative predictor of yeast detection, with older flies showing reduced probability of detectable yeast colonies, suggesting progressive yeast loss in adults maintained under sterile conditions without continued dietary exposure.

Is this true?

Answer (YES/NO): NO